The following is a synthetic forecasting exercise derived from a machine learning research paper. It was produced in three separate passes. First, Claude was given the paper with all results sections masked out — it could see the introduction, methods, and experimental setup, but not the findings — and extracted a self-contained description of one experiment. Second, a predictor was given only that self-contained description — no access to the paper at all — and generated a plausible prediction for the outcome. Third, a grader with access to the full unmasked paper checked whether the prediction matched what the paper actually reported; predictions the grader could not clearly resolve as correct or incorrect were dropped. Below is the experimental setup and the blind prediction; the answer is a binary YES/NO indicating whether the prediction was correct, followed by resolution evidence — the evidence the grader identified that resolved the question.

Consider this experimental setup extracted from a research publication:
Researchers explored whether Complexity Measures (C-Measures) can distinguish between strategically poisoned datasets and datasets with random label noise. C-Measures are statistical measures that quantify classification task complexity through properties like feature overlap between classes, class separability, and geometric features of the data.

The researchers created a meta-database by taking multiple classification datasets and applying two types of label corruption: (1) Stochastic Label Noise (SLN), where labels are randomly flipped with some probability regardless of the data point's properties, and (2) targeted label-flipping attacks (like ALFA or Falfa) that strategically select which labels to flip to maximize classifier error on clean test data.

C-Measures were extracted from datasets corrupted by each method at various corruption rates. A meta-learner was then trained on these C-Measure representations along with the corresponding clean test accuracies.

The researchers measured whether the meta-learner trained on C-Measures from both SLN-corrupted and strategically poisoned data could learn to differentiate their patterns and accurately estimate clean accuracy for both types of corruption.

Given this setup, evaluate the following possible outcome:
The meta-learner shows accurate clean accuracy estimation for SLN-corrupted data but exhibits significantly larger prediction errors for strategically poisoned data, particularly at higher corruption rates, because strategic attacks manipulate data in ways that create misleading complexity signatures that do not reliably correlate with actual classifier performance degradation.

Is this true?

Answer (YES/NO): NO